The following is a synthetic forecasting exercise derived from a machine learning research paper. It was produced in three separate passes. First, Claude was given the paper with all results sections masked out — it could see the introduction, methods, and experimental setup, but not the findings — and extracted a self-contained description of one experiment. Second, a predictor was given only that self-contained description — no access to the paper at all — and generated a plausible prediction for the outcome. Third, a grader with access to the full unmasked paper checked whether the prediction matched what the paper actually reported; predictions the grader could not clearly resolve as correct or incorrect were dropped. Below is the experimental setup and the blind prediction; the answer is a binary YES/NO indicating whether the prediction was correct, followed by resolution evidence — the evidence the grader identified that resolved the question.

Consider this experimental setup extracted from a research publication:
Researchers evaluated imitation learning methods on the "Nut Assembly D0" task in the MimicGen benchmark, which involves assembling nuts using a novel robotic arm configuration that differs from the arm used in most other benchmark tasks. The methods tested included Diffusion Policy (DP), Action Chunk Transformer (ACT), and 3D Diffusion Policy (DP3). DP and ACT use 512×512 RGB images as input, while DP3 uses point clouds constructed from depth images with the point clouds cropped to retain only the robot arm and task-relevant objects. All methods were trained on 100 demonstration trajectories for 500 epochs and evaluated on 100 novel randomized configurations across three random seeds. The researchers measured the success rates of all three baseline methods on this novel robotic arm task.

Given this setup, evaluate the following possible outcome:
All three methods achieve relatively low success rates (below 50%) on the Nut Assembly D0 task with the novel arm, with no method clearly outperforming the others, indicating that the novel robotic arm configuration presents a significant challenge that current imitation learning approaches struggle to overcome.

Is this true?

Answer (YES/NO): YES